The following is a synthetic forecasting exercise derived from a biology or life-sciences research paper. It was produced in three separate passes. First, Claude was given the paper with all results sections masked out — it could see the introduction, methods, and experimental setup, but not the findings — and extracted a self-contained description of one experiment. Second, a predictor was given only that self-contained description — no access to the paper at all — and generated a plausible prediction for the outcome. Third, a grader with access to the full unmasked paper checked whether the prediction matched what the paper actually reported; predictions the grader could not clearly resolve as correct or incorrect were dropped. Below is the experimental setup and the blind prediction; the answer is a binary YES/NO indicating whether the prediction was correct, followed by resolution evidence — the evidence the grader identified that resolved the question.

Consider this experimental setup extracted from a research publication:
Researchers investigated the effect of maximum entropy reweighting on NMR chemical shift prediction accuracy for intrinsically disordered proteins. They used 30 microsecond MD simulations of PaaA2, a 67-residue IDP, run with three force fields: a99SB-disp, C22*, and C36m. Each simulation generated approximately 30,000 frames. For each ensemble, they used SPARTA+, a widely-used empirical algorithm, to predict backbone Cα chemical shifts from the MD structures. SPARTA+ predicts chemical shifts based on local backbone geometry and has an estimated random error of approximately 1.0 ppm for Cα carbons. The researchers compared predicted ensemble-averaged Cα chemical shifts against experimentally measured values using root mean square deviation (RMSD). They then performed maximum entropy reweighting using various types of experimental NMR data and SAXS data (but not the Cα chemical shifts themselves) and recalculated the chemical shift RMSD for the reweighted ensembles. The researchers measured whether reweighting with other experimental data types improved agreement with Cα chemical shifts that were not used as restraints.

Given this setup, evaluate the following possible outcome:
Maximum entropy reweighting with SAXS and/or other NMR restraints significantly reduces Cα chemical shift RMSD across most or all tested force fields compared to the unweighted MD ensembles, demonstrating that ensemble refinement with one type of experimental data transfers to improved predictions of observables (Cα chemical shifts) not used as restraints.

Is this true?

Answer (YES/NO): YES